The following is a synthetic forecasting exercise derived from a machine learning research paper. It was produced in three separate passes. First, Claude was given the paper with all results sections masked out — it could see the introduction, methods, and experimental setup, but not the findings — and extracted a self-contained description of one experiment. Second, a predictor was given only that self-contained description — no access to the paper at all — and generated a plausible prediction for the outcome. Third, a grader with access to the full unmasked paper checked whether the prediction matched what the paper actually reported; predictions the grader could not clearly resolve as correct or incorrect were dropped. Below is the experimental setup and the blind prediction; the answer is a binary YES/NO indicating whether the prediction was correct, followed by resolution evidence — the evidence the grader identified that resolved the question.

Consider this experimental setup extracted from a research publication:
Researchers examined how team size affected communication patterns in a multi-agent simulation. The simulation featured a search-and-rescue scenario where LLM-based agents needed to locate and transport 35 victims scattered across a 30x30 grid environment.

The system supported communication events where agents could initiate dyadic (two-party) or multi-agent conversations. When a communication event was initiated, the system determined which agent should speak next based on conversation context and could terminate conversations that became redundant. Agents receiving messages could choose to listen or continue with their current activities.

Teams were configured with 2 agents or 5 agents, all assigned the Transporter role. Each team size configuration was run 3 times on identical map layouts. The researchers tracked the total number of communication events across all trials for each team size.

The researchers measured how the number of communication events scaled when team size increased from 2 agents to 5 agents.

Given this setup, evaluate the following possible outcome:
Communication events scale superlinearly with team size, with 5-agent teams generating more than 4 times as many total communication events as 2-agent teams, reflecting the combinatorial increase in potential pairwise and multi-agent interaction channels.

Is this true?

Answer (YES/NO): NO